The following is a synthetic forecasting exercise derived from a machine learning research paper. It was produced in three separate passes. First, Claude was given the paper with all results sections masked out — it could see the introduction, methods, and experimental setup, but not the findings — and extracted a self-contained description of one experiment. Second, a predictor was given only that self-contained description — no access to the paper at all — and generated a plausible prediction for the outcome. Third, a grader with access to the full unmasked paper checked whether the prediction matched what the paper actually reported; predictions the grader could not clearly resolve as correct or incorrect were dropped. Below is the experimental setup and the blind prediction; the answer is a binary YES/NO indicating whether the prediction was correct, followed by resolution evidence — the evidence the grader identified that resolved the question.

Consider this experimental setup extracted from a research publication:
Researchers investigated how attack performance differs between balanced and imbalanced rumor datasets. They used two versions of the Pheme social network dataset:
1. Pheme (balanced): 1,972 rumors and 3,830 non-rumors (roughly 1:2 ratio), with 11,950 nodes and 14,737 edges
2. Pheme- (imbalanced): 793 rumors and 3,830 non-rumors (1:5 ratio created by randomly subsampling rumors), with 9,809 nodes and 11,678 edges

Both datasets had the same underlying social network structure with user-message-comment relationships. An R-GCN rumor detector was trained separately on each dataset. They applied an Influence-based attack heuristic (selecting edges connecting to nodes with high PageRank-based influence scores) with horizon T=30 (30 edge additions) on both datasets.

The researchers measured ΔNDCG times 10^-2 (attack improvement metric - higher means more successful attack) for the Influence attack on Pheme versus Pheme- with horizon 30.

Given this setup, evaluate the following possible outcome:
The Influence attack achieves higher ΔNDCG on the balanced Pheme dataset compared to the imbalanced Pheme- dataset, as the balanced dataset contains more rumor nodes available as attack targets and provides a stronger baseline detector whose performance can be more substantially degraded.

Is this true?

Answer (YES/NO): NO